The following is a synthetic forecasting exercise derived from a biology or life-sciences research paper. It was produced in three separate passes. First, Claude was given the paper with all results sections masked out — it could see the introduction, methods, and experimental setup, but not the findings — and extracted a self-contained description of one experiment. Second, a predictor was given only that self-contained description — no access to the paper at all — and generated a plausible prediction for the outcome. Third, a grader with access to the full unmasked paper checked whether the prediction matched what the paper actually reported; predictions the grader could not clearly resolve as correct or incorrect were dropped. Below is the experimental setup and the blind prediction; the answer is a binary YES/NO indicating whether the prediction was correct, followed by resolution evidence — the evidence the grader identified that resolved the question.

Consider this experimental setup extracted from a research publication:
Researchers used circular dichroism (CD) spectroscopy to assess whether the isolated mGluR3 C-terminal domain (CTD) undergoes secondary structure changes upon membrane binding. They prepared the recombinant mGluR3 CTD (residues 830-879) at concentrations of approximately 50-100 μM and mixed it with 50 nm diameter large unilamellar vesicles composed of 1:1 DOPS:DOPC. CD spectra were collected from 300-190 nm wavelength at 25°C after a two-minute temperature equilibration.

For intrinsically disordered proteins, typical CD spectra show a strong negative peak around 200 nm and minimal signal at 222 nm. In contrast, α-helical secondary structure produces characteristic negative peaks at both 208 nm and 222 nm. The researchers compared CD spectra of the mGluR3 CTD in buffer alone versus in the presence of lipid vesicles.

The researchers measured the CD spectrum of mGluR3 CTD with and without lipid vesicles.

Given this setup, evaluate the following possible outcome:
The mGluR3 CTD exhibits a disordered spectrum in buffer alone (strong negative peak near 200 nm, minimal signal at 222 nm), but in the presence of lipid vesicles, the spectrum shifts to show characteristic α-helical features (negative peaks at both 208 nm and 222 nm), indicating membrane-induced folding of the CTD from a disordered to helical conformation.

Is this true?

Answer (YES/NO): NO